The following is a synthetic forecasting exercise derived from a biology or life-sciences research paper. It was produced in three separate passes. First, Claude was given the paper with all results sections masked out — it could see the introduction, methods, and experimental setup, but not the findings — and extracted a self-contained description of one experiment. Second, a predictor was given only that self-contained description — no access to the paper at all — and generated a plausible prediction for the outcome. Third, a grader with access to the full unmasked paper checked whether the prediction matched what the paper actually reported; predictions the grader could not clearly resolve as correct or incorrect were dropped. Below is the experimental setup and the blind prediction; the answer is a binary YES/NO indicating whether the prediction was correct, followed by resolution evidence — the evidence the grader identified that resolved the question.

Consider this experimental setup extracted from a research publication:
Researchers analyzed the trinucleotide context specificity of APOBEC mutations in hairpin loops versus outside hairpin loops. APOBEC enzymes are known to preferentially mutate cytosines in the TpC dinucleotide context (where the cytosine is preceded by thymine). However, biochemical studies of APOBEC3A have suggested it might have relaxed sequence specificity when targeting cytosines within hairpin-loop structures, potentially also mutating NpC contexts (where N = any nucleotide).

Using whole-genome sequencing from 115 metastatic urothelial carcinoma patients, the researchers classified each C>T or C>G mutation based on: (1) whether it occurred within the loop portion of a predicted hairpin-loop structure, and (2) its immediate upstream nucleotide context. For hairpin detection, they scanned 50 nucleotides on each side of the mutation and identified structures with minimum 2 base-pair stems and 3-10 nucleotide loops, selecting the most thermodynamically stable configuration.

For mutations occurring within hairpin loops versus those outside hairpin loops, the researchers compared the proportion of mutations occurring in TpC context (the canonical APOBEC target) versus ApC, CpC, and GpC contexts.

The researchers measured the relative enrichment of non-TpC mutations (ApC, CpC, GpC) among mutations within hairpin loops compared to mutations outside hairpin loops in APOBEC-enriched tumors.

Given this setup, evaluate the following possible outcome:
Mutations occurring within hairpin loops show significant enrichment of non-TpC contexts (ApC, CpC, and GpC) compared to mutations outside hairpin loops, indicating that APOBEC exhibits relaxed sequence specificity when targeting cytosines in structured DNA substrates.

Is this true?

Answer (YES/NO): NO